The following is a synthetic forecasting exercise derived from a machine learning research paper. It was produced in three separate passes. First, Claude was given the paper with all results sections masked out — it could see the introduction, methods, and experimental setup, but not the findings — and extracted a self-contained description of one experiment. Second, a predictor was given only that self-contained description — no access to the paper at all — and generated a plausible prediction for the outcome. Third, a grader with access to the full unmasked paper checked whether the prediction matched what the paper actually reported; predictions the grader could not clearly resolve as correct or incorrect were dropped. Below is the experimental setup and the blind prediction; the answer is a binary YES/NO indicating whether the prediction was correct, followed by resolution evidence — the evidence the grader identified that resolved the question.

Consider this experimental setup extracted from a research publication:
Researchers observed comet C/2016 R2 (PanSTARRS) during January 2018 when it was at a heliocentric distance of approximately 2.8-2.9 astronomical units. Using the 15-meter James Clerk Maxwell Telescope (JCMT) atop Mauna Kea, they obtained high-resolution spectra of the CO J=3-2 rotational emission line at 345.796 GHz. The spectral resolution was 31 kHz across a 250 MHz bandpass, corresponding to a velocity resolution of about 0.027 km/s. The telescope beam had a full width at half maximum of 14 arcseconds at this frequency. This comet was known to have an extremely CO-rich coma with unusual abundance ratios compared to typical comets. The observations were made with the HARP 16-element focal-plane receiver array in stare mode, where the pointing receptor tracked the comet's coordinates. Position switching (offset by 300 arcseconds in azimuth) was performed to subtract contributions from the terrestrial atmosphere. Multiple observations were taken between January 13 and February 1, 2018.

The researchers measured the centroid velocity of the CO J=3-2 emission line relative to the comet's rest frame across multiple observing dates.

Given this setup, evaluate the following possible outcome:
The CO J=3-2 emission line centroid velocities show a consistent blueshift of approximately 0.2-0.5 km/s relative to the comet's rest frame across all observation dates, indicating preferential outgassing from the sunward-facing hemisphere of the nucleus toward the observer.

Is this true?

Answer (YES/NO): NO